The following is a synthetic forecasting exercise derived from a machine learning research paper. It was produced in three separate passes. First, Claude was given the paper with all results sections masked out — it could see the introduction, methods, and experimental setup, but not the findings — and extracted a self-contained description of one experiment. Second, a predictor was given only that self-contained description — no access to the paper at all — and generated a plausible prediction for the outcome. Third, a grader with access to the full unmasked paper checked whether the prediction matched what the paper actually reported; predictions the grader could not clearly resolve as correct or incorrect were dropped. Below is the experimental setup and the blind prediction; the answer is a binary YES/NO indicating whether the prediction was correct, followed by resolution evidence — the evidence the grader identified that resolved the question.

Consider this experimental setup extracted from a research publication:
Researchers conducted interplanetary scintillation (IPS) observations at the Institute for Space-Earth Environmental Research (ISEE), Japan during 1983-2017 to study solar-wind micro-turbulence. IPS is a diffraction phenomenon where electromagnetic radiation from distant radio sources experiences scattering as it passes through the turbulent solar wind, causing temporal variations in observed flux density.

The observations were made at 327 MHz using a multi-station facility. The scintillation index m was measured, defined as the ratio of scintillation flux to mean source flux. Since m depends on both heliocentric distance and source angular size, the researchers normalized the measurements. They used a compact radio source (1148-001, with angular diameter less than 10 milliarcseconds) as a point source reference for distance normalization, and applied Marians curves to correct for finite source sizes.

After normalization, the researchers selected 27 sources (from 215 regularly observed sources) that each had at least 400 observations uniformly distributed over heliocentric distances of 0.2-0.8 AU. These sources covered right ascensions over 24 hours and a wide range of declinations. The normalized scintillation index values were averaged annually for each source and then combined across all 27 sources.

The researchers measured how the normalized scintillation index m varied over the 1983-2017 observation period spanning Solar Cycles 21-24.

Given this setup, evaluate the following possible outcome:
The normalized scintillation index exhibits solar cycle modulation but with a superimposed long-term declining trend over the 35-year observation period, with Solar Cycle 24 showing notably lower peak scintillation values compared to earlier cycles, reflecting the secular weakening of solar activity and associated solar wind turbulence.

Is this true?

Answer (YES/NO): YES